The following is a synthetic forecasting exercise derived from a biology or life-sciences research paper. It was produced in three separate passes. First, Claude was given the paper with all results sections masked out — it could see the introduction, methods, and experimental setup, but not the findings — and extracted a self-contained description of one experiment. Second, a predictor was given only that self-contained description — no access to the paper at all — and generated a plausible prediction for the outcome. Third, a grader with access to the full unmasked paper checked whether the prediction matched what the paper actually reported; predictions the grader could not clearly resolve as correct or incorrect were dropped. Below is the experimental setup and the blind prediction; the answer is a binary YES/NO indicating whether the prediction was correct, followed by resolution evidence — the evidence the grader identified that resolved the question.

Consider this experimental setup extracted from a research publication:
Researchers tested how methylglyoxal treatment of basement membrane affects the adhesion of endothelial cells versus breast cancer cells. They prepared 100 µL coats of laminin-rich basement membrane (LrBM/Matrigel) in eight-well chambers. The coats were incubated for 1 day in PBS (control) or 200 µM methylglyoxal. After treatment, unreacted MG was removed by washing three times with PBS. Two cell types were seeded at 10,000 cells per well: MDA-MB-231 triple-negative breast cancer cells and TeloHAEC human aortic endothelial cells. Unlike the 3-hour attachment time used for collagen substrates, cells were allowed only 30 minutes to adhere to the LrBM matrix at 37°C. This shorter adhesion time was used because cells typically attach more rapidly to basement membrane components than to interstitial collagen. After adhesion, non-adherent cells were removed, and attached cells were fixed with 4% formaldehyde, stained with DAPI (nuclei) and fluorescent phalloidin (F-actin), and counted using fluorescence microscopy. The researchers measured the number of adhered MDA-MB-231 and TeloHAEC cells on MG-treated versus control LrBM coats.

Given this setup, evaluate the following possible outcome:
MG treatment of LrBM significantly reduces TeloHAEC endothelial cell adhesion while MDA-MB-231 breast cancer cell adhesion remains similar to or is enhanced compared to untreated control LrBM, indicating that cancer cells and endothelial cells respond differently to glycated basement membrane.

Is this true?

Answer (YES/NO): NO